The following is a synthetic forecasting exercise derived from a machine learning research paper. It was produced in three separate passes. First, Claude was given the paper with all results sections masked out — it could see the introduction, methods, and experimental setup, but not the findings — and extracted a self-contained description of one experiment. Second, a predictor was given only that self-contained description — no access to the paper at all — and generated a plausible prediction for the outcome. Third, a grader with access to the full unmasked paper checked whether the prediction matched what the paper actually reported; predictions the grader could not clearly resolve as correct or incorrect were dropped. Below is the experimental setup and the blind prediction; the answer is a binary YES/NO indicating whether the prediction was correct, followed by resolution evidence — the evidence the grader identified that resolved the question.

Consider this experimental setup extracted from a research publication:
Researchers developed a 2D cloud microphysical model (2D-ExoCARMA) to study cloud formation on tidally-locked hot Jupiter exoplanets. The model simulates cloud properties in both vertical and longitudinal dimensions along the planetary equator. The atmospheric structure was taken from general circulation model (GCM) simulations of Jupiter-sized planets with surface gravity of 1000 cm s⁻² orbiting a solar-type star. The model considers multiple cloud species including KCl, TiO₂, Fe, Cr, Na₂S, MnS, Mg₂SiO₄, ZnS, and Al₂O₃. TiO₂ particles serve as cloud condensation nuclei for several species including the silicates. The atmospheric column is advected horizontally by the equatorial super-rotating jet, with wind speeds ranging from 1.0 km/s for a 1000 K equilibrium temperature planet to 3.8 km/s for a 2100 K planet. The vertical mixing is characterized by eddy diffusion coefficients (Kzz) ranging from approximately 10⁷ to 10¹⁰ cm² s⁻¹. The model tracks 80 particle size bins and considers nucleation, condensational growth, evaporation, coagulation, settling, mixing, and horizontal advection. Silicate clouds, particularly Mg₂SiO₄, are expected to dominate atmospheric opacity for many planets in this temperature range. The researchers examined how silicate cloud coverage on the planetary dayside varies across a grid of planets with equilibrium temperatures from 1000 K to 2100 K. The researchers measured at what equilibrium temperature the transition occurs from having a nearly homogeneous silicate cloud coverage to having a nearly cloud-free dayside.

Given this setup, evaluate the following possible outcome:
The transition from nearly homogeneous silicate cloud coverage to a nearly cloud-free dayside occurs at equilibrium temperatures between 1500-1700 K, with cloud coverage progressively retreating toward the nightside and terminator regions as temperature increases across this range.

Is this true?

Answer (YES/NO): NO